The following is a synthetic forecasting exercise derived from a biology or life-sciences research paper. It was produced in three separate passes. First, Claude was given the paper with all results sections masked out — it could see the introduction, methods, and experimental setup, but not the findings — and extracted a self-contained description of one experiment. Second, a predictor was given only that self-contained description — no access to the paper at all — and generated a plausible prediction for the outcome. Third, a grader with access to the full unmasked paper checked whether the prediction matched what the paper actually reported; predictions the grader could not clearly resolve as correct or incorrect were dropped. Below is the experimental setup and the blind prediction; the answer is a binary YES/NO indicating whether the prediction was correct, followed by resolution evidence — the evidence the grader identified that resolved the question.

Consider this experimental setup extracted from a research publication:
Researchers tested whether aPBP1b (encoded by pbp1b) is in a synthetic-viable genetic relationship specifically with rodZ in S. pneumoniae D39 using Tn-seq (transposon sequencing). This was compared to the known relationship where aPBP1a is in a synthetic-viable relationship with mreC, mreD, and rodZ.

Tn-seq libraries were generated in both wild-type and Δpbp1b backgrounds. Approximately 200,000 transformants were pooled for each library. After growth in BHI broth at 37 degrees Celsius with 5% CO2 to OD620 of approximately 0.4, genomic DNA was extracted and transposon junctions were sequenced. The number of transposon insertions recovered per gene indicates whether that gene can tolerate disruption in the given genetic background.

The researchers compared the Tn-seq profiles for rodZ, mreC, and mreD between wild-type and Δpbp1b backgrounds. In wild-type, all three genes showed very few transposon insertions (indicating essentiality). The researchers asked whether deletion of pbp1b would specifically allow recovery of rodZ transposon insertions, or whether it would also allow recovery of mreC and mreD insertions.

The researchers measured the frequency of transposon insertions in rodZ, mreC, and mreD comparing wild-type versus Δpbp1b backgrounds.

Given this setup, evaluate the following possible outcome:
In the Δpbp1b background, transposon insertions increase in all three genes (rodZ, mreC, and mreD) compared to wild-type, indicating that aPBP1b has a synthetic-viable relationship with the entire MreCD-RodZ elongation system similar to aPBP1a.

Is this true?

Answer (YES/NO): NO